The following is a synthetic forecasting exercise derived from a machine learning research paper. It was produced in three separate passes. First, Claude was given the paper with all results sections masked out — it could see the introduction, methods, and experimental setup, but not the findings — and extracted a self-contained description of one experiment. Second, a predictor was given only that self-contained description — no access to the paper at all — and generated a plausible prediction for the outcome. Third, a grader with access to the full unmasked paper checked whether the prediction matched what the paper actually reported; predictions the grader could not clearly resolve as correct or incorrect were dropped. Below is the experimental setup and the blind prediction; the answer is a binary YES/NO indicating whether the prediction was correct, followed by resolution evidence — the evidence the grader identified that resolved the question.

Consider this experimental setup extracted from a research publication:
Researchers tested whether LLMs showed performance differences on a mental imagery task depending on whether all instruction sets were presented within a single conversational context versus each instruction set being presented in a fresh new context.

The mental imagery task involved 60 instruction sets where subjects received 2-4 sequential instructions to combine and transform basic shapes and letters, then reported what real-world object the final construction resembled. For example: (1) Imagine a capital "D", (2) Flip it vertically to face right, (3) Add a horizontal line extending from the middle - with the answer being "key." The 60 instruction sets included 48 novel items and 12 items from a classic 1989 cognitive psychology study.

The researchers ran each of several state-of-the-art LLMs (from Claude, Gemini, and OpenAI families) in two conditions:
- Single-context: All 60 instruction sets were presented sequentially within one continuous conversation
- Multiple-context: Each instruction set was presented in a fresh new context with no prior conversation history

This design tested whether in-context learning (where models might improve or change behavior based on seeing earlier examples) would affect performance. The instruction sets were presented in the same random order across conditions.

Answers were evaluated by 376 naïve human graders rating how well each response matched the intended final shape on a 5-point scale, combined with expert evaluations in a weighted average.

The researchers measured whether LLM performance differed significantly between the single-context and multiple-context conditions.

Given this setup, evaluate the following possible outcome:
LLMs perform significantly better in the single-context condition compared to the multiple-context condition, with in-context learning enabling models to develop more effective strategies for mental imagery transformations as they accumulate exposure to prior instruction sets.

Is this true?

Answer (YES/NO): NO